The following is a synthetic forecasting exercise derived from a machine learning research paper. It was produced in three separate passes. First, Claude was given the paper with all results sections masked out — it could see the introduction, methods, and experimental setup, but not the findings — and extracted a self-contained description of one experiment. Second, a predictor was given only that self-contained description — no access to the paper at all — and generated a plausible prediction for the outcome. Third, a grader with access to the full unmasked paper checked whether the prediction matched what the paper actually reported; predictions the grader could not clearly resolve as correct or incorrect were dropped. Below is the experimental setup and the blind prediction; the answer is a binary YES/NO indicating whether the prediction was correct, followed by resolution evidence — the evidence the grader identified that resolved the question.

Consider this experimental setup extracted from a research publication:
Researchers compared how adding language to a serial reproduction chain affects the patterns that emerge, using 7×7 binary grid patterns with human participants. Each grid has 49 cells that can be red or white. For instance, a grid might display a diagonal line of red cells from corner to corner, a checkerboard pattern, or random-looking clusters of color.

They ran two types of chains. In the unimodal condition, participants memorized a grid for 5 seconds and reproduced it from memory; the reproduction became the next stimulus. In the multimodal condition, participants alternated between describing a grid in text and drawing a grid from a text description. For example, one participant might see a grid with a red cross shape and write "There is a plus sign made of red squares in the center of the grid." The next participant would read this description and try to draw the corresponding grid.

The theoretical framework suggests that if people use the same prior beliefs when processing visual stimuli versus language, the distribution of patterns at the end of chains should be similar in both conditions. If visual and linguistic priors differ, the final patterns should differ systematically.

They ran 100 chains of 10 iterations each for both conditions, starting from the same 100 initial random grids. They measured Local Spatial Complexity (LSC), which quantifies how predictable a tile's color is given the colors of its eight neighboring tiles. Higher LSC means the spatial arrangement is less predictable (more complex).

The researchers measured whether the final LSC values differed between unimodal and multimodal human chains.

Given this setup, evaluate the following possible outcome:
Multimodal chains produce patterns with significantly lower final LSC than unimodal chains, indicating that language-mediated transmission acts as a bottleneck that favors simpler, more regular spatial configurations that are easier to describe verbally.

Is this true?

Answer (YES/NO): YES